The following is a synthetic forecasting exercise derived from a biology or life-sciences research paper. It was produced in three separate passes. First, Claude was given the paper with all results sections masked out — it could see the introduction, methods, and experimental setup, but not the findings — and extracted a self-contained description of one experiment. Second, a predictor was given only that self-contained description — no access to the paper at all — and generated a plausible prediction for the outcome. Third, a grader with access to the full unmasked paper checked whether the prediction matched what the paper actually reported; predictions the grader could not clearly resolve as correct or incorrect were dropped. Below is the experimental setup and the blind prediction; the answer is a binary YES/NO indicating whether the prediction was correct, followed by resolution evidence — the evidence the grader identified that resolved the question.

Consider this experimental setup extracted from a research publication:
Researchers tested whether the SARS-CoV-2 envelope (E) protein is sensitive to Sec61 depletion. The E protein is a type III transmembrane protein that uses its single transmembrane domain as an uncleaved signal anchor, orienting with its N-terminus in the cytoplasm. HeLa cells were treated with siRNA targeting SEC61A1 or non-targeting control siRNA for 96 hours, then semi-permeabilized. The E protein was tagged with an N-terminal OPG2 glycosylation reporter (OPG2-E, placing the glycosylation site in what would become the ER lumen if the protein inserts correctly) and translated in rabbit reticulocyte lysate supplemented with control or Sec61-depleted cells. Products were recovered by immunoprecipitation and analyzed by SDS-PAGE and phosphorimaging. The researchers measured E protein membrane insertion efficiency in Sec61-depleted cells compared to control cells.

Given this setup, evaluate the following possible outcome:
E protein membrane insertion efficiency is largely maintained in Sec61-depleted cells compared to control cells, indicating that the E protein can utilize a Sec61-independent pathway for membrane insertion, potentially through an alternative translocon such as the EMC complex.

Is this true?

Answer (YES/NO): NO